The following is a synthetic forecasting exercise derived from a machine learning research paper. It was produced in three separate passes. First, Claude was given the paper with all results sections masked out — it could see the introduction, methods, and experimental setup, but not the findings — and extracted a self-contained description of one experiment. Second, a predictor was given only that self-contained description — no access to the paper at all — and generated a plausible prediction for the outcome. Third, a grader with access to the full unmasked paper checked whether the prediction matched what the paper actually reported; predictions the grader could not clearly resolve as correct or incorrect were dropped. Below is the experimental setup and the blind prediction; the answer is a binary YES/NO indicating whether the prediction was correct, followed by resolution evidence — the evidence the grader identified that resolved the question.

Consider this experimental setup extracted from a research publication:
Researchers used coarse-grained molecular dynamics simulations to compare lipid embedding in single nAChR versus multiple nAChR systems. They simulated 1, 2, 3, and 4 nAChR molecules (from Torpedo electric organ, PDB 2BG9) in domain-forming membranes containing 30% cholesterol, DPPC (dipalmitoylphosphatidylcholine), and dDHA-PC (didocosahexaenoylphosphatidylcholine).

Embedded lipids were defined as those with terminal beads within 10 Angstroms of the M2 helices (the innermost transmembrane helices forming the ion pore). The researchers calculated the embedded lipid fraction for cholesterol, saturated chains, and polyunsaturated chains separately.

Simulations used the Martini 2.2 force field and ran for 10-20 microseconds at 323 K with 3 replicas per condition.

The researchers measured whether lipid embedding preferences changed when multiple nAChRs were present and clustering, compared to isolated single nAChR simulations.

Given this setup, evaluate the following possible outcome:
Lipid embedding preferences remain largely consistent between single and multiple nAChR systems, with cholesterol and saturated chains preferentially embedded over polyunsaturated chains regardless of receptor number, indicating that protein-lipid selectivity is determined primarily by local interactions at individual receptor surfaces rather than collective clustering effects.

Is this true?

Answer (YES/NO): NO